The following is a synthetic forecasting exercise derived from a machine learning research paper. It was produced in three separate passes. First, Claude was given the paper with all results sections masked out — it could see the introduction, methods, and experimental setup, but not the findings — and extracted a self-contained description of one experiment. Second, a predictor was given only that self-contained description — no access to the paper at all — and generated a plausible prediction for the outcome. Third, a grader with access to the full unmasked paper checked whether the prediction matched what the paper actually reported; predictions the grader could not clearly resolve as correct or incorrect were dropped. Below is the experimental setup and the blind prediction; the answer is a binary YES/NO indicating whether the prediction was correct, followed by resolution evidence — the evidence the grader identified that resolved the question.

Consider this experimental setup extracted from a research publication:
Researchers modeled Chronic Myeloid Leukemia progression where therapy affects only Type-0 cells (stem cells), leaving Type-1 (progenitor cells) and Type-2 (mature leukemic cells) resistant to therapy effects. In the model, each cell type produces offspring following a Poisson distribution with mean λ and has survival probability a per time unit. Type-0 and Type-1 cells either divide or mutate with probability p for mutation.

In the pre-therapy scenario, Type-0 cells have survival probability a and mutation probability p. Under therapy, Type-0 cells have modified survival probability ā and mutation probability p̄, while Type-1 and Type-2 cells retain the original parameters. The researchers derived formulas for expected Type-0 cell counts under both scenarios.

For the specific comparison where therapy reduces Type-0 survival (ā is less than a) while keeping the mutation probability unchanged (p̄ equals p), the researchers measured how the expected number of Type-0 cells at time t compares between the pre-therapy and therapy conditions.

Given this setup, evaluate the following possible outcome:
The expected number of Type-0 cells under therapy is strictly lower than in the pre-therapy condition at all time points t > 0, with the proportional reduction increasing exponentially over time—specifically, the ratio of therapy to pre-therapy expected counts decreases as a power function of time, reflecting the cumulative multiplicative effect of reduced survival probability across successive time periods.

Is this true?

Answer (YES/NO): YES